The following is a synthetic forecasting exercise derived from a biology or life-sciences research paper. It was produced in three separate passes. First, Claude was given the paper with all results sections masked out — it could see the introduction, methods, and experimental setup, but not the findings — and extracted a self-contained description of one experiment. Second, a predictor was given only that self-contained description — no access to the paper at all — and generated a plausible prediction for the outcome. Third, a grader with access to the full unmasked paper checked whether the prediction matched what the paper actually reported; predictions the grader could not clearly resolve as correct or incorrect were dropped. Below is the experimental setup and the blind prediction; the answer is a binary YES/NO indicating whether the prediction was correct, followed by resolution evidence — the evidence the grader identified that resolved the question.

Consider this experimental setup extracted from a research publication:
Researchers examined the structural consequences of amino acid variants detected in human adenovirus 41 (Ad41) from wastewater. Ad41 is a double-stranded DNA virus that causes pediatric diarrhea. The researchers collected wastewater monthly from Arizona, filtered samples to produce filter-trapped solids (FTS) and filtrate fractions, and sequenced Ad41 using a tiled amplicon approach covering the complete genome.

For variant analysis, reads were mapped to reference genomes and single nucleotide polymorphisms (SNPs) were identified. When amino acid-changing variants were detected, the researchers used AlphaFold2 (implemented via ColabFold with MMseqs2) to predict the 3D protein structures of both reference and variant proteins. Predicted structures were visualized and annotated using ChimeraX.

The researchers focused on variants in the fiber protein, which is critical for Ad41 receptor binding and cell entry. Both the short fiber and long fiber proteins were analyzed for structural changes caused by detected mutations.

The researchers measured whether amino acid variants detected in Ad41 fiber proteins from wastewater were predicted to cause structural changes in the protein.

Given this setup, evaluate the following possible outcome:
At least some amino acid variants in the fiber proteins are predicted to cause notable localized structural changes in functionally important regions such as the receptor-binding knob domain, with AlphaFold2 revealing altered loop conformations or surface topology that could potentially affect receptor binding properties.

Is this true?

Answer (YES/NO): NO